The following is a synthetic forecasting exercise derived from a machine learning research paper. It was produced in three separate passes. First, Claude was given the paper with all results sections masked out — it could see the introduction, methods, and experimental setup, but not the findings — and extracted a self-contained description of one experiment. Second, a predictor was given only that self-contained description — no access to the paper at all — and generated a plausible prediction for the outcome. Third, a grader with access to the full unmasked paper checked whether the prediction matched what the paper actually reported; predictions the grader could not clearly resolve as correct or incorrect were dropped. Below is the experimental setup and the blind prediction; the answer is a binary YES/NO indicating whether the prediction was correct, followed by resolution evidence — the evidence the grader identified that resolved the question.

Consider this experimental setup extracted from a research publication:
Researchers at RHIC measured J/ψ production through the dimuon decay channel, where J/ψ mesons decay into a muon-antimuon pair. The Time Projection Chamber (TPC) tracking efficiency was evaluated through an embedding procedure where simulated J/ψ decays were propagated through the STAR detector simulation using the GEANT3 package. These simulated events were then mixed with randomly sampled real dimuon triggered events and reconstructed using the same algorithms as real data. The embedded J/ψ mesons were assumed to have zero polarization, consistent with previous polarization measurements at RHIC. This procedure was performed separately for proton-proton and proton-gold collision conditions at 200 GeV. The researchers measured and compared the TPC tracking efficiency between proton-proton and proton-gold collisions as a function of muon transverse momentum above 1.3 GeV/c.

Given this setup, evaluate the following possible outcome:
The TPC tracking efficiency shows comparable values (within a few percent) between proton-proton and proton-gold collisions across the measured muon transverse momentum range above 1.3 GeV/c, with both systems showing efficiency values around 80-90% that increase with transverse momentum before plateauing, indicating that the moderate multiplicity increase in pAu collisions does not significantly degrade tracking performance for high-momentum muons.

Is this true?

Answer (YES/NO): NO